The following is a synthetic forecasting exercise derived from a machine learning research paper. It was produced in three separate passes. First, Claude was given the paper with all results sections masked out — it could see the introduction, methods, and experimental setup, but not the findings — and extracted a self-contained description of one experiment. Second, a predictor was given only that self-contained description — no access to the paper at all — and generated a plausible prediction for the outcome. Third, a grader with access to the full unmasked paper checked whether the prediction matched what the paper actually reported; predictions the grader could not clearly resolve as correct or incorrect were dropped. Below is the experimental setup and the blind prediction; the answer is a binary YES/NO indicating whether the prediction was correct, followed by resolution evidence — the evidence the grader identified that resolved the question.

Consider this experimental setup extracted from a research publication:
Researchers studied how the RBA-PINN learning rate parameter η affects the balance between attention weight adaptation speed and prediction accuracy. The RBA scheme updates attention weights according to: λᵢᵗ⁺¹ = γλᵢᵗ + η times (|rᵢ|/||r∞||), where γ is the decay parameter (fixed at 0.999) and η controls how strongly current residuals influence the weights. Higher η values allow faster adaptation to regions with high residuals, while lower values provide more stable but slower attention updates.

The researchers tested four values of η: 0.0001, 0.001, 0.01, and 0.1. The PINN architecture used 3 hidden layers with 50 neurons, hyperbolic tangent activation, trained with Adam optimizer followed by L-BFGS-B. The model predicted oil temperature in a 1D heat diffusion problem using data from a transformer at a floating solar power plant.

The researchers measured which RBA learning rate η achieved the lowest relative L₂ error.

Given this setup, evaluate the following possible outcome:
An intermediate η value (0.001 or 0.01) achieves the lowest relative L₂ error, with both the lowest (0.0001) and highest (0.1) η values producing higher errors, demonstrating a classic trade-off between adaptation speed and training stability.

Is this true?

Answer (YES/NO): YES